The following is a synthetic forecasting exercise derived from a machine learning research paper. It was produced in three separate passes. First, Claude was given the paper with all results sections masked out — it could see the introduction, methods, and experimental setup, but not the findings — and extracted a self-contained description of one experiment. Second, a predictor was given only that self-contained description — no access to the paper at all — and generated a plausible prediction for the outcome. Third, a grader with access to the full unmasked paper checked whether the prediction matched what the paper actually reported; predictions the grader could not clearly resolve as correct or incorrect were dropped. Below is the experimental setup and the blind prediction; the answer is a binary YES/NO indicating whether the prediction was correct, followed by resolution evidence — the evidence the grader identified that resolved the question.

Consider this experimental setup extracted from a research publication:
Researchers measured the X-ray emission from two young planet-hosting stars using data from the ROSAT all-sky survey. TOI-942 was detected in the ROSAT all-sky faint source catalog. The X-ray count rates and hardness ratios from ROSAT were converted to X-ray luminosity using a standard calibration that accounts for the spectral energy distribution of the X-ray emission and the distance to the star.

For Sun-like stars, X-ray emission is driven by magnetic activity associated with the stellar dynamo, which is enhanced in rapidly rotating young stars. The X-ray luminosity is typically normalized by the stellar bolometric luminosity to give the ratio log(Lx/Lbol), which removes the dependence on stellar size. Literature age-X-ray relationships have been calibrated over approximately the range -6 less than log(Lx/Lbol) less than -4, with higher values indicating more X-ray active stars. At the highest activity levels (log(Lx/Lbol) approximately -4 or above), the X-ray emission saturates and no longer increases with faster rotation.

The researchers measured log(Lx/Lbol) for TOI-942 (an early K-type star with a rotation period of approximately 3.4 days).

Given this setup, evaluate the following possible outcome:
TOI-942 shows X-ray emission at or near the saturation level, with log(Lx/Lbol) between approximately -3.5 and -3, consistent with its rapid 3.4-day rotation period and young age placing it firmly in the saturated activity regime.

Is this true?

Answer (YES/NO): YES